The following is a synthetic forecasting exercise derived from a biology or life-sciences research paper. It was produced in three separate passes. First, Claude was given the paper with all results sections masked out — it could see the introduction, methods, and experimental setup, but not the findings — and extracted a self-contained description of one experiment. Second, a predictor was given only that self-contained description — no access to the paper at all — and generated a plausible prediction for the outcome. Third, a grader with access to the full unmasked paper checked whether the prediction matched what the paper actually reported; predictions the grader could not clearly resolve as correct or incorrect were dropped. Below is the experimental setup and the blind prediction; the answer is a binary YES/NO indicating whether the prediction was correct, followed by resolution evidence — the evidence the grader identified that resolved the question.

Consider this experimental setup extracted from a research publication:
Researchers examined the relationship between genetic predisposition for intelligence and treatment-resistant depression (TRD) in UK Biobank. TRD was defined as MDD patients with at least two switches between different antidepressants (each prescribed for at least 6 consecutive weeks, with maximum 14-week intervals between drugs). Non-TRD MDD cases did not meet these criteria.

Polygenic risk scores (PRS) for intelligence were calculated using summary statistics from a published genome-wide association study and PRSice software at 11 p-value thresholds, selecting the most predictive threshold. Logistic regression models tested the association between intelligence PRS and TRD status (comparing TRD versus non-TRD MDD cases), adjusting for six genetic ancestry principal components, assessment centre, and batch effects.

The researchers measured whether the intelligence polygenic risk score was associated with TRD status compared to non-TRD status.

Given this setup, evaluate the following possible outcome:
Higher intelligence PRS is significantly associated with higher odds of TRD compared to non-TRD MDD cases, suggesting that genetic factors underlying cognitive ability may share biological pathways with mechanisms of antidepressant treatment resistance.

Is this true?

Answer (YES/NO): NO